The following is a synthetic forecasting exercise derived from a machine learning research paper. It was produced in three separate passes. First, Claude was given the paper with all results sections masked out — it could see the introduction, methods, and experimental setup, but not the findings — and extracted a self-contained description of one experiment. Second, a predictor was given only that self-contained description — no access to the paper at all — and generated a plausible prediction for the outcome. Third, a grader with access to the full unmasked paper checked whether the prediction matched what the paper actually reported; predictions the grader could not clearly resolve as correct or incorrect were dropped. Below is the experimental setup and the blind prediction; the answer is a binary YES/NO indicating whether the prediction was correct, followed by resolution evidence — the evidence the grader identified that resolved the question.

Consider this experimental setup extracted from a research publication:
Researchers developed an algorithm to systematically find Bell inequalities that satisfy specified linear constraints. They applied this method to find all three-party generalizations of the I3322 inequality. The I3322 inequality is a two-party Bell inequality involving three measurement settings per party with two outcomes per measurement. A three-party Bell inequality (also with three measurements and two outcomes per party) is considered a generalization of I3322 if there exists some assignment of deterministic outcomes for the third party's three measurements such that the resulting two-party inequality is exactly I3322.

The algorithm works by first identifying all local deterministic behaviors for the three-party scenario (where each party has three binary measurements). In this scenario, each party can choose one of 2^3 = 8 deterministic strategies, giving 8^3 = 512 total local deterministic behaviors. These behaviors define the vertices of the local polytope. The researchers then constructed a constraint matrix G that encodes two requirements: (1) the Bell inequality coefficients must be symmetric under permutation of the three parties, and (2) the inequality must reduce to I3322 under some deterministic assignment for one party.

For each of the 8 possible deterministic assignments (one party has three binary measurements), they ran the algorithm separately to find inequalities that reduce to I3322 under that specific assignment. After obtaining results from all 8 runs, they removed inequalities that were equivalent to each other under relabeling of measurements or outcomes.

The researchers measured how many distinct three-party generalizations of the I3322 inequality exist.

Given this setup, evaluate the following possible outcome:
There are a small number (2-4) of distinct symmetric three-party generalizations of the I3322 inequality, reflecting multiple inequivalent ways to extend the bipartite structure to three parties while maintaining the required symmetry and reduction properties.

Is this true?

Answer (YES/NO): NO